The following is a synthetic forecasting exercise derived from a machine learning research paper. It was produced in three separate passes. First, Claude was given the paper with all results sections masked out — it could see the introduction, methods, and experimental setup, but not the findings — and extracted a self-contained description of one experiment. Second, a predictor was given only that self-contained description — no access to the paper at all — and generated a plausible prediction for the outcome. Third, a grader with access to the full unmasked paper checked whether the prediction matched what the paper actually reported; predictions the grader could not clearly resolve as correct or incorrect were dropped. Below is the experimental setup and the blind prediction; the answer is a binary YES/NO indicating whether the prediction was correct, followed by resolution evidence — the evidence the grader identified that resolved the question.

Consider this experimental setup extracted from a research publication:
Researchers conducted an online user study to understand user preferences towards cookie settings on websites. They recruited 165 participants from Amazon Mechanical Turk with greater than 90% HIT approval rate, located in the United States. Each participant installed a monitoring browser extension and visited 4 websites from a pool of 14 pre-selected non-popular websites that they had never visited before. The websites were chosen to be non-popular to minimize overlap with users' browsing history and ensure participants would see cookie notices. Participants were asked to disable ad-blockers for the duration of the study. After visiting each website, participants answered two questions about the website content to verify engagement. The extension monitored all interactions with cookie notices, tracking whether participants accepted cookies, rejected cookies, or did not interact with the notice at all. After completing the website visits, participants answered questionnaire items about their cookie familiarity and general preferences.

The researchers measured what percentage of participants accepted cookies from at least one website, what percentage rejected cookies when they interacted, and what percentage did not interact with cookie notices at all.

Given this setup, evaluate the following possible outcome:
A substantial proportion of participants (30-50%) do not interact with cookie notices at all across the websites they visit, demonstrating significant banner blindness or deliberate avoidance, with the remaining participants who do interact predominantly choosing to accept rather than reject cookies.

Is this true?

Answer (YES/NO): NO